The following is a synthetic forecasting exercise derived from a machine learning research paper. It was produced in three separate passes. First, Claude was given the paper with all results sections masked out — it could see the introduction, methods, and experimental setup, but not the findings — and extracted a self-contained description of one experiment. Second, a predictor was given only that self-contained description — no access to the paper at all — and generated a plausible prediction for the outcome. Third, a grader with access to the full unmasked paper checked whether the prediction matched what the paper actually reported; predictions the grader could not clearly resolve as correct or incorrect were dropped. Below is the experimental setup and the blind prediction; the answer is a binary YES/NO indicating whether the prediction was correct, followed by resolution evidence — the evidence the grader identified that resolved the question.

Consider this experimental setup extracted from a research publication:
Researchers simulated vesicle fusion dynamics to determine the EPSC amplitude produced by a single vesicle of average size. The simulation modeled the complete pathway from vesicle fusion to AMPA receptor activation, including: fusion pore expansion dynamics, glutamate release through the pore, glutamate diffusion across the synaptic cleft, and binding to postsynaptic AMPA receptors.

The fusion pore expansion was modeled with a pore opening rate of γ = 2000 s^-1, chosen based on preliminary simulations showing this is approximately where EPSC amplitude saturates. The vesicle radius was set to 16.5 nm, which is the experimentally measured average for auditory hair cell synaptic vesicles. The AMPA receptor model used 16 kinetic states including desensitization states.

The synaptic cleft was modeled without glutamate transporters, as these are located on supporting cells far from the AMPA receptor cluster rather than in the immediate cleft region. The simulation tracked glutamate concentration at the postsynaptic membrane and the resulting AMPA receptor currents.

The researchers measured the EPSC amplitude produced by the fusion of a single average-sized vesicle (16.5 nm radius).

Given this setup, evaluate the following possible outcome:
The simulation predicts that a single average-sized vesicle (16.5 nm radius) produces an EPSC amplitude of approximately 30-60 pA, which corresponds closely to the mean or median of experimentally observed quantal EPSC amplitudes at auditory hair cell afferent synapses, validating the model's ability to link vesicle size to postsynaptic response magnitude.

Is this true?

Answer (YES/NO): NO